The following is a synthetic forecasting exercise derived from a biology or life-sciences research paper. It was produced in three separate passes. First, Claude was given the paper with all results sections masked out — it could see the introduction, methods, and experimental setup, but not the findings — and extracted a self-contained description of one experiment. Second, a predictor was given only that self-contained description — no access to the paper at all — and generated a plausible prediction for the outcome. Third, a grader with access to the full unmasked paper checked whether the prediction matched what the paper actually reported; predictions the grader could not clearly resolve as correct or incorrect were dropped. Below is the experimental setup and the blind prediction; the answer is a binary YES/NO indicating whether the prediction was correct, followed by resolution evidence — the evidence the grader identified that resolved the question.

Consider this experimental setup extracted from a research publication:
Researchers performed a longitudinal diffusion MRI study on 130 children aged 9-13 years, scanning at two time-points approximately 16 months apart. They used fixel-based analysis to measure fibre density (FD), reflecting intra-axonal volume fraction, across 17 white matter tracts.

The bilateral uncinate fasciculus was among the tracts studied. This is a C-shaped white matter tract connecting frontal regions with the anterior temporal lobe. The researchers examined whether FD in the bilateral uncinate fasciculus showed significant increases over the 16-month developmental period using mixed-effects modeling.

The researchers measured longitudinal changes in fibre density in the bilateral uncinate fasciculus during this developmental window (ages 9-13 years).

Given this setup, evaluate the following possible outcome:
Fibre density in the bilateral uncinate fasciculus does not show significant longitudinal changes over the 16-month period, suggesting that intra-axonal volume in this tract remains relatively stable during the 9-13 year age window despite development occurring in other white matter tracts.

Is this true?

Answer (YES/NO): YES